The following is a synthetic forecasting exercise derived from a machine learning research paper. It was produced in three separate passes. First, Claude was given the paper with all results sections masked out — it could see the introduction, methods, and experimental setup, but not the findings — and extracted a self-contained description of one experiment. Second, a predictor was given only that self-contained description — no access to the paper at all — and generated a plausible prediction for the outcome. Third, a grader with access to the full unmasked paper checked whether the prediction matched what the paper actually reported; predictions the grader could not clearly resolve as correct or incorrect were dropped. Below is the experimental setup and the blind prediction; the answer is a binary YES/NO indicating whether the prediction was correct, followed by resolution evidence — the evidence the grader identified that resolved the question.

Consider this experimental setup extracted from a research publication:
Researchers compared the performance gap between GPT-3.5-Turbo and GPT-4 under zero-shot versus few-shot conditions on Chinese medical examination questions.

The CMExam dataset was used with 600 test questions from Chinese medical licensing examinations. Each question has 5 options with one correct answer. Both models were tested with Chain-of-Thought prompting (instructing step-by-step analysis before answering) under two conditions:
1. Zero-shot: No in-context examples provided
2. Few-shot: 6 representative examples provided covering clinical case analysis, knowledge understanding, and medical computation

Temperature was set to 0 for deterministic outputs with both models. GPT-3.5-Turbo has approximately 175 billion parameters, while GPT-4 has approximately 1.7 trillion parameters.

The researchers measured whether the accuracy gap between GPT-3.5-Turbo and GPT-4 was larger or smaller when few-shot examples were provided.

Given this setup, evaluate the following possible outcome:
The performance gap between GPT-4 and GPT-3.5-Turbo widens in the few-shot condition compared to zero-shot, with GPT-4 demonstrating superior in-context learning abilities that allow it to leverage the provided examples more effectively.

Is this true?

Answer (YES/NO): NO